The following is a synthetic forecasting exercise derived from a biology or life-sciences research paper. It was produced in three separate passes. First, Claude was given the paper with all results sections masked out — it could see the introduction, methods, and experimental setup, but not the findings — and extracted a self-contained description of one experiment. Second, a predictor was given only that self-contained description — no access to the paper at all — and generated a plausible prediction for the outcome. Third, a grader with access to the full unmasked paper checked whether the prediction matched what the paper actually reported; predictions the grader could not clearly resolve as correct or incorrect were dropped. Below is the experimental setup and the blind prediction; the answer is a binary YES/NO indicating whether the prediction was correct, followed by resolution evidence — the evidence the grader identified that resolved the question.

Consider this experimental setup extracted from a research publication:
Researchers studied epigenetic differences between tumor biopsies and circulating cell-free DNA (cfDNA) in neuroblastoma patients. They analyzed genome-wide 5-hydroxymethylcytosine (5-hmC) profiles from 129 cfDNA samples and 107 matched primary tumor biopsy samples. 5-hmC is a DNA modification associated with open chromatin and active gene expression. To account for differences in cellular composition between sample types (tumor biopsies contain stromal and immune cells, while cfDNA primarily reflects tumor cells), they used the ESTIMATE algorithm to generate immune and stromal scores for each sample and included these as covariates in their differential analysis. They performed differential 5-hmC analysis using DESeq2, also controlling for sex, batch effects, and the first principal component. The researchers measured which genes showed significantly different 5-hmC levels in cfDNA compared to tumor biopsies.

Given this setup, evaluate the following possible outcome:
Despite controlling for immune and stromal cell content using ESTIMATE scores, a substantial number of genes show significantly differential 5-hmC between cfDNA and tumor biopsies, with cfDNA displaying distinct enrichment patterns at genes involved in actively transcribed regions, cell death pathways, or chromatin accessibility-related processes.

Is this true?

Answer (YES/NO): NO